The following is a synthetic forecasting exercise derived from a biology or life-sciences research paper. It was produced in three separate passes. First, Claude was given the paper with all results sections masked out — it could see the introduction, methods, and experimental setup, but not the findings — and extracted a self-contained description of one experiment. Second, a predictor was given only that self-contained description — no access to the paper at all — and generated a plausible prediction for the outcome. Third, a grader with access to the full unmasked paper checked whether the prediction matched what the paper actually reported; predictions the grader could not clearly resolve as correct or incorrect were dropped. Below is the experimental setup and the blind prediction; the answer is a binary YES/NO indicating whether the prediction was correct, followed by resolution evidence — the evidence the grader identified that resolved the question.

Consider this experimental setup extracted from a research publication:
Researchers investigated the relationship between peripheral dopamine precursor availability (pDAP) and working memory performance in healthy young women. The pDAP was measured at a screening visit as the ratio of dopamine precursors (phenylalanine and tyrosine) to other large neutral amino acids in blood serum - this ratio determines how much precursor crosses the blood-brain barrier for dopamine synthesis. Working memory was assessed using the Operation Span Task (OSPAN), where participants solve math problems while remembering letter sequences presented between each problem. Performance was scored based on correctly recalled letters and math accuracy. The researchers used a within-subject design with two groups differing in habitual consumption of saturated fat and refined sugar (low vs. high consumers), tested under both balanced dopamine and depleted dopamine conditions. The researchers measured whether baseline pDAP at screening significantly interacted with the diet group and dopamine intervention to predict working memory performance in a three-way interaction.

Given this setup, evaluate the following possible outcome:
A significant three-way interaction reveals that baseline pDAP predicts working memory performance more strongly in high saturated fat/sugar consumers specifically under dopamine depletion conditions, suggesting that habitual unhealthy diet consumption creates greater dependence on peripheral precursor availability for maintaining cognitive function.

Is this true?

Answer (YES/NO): NO